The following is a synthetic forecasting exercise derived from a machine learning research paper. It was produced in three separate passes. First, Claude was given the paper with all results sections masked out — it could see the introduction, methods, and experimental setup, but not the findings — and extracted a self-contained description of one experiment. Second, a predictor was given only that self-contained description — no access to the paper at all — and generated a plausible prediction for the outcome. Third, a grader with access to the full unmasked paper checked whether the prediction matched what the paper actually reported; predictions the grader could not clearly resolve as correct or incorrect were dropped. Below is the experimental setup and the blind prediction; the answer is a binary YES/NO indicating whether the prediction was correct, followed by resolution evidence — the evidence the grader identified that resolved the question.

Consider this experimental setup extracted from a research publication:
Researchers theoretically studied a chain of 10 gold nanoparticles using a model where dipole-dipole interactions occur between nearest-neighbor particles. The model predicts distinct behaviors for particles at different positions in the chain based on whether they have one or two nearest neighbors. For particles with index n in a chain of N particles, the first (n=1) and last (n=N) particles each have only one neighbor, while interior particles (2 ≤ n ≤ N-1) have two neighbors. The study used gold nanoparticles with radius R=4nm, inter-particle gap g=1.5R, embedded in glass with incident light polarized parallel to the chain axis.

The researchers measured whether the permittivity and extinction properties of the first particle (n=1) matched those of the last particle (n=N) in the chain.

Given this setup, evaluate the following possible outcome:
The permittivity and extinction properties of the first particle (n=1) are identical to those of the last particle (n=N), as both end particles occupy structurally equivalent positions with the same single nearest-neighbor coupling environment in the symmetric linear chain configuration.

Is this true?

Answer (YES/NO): YES